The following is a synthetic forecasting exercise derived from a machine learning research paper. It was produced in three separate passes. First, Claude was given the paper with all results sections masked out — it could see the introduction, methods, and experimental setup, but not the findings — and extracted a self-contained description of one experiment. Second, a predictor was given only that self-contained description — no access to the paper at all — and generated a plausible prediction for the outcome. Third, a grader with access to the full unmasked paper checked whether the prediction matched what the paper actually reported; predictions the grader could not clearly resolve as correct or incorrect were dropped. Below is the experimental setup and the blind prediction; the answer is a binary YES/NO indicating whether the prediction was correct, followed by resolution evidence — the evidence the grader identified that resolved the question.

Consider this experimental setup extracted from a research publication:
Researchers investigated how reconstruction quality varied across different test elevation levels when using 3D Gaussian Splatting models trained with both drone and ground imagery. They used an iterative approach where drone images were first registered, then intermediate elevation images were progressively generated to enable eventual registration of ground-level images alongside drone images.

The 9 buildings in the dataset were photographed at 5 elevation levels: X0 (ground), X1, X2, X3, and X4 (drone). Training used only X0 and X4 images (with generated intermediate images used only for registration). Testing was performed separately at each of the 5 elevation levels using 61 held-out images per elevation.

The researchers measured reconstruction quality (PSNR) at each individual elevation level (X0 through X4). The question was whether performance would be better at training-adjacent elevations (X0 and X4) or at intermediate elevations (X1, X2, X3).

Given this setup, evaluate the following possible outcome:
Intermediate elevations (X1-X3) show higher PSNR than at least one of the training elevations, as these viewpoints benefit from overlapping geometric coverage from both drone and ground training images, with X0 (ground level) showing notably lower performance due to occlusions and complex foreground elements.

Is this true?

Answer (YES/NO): NO